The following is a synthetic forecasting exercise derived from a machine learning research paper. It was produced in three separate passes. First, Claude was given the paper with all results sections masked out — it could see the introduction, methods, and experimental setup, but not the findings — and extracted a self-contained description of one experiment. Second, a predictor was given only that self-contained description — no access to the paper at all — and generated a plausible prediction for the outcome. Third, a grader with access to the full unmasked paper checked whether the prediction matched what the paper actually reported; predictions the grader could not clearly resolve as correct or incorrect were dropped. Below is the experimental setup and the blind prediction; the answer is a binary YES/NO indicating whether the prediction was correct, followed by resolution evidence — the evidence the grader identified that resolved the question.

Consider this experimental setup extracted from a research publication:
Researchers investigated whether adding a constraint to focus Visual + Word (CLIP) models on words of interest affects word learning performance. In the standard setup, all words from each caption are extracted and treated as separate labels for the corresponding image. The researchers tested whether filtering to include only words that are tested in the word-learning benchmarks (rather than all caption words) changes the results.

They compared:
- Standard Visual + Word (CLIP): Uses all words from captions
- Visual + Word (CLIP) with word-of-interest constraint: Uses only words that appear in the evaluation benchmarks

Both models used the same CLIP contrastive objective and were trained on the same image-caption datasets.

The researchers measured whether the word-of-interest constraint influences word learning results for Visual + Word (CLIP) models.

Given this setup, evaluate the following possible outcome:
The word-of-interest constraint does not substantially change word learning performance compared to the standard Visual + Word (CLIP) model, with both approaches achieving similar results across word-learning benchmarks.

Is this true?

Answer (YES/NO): YES